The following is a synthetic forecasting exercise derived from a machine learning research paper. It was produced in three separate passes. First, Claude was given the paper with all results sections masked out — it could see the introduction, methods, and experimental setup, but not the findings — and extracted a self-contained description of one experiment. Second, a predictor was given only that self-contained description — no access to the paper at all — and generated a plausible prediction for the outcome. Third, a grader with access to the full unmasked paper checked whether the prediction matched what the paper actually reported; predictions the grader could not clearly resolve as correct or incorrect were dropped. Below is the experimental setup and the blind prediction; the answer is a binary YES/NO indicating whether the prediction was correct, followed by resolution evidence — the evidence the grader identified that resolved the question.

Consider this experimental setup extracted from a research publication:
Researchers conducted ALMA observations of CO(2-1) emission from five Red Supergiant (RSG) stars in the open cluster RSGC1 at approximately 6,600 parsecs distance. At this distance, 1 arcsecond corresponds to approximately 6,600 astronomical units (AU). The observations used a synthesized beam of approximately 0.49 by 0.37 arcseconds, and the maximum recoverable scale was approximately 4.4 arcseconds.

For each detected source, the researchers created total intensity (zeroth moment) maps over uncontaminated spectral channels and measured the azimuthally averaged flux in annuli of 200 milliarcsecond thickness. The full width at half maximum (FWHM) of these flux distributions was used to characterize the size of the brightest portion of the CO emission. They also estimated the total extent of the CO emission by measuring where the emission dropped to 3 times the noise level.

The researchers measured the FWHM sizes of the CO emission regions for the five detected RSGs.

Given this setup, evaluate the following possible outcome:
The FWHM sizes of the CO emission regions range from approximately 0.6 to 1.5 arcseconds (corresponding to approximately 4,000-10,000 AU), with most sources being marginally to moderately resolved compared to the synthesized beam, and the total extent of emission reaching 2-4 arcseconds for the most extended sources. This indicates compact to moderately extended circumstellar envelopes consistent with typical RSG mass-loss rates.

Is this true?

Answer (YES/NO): NO